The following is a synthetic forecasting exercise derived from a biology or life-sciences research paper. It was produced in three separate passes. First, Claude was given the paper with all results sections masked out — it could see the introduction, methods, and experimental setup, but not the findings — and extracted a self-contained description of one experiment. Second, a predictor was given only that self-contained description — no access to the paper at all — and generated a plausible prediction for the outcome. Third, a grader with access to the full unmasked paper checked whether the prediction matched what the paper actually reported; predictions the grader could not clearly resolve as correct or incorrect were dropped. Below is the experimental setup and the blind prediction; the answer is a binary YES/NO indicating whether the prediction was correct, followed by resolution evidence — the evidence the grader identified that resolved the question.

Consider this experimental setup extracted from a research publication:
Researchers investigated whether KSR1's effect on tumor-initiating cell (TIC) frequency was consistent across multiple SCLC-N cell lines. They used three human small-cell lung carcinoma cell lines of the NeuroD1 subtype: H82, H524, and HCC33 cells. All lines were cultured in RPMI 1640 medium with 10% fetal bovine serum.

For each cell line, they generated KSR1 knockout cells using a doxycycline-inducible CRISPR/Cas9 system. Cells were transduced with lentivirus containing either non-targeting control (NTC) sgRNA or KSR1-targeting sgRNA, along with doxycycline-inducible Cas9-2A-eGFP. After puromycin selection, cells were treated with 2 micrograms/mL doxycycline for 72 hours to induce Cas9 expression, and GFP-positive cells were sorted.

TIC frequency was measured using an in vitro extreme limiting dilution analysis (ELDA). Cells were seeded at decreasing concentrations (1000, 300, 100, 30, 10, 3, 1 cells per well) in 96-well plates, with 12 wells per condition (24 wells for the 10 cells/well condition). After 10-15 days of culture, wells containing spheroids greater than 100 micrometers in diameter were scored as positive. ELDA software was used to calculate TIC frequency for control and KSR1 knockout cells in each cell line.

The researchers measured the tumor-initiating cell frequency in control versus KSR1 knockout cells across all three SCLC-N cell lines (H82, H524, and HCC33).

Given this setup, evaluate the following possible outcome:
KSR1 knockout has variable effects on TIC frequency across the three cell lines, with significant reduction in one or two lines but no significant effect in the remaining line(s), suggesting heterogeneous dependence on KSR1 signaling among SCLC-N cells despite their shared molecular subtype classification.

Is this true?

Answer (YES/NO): NO